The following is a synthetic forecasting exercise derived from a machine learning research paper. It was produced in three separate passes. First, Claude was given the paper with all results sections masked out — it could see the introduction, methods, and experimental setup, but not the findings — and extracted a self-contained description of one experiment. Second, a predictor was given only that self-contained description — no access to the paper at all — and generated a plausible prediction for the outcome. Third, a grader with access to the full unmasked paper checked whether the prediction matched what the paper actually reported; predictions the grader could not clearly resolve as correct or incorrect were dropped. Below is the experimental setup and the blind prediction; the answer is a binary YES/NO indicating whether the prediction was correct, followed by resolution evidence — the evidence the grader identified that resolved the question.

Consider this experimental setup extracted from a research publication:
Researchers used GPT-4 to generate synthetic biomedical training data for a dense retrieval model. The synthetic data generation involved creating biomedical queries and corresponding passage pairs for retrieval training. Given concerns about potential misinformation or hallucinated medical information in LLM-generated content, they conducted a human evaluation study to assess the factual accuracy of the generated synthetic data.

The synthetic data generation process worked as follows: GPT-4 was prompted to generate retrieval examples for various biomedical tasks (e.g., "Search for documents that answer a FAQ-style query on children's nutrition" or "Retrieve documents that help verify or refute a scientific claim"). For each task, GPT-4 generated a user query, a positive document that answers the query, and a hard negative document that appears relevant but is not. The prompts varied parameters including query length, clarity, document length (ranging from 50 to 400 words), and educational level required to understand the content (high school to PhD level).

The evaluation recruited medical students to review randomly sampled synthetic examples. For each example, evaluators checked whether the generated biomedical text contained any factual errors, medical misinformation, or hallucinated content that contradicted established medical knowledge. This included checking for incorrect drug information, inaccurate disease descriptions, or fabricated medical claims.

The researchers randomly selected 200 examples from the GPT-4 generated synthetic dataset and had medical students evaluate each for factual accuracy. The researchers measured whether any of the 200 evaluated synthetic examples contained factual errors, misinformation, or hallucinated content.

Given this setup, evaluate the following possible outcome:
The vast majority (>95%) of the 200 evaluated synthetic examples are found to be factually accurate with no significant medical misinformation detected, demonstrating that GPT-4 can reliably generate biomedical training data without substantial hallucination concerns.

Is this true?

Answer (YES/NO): YES